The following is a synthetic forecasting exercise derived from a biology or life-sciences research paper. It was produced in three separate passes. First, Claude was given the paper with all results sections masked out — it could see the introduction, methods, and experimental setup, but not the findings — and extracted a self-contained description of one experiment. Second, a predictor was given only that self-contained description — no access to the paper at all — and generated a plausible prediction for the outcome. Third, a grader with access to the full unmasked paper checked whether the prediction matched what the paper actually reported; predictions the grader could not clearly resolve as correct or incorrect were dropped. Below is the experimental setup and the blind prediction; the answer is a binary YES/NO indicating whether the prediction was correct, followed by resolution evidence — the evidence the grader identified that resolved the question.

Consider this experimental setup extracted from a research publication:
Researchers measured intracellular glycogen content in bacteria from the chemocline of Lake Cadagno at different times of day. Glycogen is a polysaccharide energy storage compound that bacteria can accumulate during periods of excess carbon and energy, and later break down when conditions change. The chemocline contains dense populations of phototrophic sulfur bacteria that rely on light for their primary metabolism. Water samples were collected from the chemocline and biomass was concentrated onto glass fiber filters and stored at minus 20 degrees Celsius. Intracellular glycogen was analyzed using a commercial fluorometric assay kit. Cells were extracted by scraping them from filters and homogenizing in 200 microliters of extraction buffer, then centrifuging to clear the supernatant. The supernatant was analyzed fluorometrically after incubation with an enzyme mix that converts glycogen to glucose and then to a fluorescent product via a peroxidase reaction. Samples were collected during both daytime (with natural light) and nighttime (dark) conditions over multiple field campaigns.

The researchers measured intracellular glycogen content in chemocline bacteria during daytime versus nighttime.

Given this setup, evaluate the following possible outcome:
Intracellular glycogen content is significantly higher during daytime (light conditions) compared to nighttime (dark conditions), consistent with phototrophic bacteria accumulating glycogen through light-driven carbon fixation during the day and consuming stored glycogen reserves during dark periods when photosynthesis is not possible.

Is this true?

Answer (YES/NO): NO